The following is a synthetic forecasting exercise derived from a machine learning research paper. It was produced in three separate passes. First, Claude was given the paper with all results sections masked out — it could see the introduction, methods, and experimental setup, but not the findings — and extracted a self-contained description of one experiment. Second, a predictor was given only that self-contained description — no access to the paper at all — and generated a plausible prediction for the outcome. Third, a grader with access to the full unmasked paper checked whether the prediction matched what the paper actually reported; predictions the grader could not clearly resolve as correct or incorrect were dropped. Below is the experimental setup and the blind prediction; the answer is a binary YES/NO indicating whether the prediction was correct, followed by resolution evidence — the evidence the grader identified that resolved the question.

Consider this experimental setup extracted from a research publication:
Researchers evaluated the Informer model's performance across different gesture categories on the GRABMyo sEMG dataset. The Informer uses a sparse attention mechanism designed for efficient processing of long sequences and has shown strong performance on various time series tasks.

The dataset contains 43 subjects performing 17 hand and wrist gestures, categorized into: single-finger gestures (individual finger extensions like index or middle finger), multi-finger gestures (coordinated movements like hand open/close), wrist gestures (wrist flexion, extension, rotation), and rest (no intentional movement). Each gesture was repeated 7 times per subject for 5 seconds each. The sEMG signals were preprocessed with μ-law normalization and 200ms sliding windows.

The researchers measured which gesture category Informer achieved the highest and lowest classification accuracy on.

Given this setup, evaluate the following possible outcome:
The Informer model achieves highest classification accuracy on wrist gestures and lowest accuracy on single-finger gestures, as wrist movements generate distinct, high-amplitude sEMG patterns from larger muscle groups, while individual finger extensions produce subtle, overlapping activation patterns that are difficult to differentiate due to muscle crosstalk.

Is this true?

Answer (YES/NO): NO